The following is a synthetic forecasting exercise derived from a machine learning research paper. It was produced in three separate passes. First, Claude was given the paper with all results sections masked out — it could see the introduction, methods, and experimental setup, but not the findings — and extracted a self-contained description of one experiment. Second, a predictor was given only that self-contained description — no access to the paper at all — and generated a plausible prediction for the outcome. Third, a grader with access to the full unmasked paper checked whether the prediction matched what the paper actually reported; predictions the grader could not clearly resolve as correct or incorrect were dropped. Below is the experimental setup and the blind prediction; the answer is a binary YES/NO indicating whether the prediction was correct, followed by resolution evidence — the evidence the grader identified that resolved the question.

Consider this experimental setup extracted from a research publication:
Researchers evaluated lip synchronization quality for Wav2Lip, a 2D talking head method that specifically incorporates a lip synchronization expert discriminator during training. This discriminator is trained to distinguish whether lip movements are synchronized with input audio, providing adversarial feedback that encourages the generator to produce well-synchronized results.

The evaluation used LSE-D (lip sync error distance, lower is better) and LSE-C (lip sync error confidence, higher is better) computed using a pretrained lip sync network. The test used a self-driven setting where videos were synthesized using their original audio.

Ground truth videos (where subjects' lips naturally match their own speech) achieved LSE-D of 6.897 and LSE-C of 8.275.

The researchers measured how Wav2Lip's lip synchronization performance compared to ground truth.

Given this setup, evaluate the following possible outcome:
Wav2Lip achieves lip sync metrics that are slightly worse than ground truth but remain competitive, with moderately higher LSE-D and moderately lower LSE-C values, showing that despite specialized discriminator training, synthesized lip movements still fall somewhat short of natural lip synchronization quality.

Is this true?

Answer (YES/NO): NO